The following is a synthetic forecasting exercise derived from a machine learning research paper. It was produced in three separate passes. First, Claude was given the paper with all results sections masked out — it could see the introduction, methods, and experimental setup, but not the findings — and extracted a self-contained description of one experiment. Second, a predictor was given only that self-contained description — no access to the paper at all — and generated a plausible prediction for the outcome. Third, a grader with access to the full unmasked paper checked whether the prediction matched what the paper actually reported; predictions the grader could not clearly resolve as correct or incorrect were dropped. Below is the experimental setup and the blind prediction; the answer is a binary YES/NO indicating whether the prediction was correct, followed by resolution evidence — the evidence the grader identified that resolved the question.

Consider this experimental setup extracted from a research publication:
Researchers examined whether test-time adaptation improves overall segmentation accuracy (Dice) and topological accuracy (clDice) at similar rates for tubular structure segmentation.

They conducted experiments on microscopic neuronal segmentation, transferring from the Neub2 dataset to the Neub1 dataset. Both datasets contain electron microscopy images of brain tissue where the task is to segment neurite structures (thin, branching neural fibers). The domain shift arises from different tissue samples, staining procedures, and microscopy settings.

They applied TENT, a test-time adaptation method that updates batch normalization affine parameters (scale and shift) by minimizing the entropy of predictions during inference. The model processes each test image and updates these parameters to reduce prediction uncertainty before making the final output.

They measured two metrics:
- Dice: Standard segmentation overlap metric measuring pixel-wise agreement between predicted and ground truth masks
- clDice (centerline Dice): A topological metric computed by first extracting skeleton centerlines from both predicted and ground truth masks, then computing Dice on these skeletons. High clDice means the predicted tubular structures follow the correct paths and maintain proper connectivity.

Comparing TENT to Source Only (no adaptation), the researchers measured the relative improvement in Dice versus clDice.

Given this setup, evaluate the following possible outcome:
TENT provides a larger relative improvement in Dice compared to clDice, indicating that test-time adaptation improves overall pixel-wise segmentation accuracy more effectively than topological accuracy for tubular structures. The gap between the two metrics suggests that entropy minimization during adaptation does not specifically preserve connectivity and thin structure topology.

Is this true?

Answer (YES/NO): NO